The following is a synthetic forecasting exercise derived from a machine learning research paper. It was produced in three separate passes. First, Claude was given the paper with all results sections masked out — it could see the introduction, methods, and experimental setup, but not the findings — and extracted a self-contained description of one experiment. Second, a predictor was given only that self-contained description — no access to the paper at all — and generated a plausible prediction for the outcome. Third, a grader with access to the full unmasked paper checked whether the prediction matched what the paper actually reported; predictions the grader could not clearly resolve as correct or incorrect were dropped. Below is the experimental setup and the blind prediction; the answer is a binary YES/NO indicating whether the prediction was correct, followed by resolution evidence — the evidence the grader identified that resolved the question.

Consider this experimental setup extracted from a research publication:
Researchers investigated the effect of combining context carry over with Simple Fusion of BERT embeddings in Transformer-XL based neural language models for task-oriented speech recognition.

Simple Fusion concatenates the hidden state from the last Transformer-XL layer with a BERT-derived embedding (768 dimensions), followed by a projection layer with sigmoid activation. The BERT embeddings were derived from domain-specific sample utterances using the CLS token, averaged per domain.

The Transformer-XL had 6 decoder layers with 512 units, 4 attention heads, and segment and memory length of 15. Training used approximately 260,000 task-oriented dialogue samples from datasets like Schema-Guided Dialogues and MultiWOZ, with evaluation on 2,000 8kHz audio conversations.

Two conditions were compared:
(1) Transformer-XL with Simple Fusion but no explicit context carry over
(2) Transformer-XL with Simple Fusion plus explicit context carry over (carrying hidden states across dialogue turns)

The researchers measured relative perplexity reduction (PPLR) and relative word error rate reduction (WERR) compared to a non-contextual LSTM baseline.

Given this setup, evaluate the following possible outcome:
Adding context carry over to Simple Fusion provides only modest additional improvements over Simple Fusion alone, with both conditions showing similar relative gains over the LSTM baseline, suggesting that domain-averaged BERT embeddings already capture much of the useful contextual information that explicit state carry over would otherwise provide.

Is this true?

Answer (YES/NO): NO